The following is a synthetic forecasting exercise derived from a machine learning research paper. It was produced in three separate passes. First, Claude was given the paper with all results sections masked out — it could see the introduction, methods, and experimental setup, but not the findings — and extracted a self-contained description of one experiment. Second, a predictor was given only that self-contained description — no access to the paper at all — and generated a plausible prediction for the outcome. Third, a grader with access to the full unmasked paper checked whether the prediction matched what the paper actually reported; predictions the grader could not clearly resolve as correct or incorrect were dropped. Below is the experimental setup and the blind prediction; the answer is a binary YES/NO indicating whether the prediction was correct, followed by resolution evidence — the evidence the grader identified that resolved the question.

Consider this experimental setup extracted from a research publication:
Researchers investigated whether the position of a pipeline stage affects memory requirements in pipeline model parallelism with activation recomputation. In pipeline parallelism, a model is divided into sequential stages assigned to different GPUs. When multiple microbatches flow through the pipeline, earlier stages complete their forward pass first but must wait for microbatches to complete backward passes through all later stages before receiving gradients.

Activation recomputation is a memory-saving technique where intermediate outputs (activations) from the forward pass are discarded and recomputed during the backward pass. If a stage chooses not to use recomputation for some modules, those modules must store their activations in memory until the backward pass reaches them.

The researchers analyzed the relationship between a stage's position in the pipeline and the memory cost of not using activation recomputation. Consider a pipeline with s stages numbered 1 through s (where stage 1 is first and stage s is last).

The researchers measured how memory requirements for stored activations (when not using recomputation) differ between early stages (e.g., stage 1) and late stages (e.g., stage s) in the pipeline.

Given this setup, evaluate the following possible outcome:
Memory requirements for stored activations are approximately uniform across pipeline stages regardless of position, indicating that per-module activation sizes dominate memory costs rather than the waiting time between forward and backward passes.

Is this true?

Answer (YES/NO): NO